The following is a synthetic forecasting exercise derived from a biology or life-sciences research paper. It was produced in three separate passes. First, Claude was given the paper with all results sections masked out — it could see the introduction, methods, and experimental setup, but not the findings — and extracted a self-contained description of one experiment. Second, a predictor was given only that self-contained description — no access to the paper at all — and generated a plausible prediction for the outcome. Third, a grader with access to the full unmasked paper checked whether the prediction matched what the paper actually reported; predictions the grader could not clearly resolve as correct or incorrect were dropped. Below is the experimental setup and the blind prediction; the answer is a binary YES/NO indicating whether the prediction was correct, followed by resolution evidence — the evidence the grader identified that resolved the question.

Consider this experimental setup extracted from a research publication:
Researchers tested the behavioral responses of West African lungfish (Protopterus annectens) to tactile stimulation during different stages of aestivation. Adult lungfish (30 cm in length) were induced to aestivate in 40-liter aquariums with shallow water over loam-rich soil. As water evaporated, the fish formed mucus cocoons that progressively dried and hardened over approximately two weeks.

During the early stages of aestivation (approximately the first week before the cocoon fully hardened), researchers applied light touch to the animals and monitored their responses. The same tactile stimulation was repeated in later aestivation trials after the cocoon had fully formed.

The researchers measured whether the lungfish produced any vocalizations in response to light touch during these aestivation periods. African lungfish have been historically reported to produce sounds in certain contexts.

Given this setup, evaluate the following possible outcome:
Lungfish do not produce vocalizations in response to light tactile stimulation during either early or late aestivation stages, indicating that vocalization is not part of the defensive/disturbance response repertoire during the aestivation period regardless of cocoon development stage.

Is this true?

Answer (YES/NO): NO